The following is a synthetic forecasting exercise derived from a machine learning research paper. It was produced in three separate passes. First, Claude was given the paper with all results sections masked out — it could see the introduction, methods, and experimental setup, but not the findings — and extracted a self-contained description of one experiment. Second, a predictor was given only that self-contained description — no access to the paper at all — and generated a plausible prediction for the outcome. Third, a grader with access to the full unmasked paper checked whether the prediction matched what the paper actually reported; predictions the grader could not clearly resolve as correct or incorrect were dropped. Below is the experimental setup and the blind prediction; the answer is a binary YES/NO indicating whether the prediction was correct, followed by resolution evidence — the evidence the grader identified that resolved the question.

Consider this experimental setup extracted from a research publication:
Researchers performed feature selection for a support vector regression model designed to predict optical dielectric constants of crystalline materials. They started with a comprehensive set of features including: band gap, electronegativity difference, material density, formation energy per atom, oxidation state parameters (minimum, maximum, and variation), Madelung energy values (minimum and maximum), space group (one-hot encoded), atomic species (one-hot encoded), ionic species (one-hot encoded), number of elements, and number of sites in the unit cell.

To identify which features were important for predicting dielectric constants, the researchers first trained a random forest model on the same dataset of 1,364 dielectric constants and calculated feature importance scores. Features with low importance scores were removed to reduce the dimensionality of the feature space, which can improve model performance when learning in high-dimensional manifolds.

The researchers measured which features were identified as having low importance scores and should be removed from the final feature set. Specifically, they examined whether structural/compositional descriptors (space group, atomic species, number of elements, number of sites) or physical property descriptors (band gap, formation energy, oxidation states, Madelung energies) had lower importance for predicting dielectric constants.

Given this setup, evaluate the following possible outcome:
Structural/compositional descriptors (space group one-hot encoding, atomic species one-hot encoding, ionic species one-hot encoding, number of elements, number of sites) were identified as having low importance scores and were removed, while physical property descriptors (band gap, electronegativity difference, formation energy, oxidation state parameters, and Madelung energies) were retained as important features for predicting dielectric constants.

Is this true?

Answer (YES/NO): NO